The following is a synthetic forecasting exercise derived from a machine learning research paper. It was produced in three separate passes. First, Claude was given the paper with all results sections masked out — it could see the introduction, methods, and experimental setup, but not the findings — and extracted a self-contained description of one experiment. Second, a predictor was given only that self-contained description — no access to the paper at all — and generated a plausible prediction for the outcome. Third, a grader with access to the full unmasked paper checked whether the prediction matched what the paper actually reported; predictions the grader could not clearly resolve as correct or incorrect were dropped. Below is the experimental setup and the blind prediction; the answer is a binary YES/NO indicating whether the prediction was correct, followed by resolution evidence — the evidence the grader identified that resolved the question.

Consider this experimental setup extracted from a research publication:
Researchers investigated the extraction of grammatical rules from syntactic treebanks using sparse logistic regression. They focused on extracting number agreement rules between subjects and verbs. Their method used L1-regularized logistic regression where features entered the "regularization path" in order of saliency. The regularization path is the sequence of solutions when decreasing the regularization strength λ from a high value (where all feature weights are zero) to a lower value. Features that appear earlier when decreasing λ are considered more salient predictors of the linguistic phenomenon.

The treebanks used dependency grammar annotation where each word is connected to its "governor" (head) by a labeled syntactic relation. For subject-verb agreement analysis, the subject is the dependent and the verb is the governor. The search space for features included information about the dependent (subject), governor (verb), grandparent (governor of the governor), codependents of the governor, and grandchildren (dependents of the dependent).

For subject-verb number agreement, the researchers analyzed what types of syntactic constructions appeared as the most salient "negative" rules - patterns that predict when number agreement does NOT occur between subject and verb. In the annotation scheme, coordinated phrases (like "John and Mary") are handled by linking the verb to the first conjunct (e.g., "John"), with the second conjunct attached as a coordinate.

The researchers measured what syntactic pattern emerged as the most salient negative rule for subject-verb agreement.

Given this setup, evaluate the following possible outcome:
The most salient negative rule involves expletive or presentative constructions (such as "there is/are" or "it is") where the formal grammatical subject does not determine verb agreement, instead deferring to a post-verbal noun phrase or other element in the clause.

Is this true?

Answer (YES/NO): NO